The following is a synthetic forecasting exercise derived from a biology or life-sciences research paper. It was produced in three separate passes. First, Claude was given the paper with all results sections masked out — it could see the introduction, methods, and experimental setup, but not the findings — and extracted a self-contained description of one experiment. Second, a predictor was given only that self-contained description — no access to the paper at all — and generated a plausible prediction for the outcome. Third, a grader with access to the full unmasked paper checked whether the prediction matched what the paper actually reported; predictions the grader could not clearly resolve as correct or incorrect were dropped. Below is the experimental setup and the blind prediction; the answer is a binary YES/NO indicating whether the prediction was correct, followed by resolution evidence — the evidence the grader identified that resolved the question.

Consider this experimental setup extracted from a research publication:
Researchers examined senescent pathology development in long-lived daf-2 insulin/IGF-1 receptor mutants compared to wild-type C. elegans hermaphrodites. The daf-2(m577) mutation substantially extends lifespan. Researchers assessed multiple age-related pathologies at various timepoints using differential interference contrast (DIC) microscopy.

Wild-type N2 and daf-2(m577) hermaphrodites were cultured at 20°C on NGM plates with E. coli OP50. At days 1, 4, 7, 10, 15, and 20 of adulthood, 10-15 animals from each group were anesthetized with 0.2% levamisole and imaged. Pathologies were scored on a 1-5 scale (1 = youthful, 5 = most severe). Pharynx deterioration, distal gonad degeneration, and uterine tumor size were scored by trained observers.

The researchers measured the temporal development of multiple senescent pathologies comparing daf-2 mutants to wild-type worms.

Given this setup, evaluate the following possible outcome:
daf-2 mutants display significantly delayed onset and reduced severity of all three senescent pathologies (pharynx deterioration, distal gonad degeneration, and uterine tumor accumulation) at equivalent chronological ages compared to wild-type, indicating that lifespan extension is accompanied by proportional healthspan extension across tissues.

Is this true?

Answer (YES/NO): NO